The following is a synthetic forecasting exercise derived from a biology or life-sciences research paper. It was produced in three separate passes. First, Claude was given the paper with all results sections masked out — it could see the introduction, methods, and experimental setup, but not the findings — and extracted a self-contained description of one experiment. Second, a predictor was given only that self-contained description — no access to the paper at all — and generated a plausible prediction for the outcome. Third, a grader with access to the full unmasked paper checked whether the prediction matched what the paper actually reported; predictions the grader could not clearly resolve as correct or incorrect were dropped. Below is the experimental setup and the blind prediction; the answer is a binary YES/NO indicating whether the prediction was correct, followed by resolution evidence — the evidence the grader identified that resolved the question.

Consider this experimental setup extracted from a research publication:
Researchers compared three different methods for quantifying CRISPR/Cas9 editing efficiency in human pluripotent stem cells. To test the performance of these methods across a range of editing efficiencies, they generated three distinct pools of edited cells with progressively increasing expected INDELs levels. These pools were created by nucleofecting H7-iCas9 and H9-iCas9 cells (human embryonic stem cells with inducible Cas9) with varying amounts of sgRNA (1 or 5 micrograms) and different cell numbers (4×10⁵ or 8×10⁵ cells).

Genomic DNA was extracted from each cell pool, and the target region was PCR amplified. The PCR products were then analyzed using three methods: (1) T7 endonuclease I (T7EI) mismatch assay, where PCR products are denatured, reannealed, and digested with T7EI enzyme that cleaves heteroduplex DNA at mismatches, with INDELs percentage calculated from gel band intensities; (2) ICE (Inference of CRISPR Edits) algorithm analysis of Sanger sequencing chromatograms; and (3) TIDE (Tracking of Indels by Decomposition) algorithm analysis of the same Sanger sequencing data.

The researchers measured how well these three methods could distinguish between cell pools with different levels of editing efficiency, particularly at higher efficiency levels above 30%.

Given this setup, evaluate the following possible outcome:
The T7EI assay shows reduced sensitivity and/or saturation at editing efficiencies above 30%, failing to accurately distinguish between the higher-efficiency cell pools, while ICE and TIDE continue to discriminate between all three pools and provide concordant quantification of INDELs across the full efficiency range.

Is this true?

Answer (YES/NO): YES